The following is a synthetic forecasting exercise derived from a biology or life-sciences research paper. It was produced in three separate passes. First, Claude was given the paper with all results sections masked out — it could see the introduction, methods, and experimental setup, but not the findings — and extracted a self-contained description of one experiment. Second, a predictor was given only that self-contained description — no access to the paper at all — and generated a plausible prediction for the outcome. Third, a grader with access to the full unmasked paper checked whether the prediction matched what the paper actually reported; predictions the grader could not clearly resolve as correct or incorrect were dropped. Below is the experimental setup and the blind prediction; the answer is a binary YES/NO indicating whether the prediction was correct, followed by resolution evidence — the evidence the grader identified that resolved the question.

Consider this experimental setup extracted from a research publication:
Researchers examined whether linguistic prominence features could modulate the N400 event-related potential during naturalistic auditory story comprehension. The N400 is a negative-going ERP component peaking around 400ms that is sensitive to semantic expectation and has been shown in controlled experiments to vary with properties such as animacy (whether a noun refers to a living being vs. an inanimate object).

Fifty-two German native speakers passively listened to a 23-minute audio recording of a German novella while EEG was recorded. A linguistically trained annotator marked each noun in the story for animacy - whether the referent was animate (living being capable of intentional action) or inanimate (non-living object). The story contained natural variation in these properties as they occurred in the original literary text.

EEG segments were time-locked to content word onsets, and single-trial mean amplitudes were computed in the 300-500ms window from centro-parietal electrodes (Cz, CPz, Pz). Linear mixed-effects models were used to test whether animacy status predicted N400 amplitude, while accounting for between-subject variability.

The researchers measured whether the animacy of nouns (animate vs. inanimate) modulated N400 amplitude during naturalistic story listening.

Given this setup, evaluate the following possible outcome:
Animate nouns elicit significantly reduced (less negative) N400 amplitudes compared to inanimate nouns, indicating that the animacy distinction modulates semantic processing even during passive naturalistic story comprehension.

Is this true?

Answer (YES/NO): NO